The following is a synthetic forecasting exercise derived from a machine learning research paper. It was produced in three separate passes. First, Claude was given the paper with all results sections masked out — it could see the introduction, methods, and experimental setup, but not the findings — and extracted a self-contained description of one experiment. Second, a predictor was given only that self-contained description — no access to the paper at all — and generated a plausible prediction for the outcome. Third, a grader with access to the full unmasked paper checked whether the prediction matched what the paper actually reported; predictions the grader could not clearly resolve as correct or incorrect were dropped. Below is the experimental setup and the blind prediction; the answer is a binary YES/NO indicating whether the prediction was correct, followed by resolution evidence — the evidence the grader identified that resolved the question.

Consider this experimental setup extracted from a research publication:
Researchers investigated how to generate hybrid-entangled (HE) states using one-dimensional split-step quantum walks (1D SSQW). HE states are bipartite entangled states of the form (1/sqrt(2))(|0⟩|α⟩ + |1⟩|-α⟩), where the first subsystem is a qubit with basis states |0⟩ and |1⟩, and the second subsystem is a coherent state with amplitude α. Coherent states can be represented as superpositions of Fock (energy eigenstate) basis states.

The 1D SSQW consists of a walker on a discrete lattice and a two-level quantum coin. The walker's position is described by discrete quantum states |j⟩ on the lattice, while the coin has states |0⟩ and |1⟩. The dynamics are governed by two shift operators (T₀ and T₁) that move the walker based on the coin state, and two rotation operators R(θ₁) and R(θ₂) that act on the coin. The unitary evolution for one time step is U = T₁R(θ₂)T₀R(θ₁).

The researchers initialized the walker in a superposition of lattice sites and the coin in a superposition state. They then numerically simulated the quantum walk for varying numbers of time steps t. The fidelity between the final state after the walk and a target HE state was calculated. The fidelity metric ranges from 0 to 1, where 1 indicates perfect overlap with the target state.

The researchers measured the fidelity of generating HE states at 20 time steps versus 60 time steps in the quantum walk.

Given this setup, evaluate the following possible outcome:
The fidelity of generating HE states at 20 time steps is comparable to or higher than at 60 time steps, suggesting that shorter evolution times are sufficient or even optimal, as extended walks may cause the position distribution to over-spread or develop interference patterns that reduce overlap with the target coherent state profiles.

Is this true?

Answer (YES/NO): YES